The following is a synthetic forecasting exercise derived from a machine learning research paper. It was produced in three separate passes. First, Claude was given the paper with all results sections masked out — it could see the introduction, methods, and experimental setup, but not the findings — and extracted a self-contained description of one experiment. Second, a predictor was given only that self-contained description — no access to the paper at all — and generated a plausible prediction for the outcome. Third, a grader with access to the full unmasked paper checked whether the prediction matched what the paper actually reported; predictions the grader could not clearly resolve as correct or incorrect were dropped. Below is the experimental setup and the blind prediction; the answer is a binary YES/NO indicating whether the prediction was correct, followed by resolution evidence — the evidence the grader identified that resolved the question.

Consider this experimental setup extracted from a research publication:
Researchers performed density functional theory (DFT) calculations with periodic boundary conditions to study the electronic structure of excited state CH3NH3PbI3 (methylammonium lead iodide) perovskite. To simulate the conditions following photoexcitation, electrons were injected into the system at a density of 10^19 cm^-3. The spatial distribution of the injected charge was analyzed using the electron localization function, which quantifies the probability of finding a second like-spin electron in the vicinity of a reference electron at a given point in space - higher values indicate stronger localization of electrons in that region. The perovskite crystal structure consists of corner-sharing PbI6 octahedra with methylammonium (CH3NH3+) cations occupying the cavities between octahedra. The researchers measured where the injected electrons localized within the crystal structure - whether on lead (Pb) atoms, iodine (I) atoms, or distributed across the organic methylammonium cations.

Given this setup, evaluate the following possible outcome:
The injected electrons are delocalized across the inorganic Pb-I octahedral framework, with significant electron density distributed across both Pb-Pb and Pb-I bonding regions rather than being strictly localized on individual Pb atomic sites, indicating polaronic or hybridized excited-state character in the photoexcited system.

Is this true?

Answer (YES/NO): NO